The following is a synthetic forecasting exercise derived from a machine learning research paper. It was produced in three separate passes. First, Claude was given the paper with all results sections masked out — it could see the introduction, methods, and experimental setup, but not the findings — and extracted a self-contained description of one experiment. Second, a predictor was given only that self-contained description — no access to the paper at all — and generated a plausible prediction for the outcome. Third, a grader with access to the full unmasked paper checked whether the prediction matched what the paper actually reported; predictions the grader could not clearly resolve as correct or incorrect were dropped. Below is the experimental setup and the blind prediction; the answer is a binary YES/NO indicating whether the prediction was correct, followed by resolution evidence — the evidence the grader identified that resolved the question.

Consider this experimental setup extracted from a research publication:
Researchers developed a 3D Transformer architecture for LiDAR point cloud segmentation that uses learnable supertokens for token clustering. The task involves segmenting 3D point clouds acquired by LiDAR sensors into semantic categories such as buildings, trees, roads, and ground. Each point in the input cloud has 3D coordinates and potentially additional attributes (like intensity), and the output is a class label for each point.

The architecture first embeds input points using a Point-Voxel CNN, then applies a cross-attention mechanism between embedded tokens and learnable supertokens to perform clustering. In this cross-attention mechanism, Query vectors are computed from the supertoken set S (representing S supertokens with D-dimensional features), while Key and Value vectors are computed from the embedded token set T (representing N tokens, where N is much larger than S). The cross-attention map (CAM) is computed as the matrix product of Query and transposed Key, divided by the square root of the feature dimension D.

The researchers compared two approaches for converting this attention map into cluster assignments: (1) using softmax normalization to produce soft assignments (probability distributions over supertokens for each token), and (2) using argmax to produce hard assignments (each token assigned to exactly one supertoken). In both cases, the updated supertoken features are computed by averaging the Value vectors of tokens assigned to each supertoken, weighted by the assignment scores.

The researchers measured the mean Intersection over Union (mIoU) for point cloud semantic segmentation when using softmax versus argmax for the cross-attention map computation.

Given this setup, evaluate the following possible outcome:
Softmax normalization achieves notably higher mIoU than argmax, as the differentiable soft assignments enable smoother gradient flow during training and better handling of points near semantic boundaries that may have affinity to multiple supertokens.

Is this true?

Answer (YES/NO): NO